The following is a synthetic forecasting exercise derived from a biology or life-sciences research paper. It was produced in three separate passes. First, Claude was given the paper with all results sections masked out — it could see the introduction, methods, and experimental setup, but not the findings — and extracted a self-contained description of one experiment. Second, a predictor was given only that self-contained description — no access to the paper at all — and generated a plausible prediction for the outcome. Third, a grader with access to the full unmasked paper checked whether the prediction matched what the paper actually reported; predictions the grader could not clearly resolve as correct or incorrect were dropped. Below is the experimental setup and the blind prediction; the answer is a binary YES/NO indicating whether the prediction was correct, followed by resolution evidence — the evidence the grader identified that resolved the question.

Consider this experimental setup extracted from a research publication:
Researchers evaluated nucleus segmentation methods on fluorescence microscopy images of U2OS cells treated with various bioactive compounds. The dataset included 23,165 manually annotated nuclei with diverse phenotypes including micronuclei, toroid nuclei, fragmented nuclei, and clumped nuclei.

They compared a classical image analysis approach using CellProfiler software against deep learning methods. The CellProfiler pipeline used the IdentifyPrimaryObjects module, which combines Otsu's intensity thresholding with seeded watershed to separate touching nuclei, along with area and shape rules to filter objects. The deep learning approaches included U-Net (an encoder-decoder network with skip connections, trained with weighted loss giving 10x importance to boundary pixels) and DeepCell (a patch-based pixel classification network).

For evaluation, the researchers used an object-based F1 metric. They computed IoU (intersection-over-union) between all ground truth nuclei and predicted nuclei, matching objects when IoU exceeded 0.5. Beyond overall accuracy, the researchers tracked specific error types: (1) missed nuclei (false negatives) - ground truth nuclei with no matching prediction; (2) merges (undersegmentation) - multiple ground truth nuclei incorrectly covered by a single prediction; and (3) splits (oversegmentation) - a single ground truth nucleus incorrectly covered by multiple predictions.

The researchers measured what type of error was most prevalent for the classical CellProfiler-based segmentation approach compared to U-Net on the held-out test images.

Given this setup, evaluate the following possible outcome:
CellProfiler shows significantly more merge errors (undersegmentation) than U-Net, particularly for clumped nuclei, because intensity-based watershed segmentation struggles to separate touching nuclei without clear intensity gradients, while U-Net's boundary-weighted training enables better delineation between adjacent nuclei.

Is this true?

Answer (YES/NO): YES